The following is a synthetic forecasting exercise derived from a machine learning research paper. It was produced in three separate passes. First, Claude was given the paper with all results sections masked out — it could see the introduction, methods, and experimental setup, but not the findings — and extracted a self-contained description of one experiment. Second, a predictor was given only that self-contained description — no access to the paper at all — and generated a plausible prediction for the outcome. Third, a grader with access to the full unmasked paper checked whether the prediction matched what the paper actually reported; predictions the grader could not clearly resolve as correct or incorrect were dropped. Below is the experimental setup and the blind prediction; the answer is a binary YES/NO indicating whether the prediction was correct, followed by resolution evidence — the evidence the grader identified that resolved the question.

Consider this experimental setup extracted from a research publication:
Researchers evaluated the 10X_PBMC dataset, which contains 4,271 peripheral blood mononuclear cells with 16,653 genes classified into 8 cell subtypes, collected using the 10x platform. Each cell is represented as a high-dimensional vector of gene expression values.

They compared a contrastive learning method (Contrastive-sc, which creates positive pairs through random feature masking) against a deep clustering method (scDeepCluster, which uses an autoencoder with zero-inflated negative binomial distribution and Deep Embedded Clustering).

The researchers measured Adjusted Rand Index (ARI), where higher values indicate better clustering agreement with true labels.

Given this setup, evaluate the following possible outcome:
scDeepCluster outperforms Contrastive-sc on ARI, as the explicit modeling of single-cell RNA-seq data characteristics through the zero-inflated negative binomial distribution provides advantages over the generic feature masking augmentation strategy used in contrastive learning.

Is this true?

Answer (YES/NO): NO